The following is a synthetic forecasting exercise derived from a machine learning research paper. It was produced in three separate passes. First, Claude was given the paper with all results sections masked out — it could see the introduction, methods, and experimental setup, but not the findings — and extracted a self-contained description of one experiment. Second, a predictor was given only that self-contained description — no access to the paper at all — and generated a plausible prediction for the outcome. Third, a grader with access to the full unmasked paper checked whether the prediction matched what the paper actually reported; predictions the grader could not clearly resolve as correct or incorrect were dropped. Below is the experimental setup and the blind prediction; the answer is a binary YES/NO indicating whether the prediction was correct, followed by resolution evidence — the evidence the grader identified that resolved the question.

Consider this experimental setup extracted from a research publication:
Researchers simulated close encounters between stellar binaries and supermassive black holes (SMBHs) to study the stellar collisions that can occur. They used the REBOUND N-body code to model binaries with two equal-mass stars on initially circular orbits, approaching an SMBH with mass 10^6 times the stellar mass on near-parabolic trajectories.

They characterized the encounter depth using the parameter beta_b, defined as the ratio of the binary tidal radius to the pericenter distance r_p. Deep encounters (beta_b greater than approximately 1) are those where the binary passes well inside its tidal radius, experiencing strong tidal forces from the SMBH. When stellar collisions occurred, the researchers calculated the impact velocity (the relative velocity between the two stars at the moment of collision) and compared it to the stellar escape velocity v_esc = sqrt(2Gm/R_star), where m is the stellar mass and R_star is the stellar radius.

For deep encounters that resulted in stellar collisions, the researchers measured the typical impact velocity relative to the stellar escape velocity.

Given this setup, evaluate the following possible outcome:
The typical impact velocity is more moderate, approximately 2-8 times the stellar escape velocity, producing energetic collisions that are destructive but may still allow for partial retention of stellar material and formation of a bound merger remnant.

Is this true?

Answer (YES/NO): NO